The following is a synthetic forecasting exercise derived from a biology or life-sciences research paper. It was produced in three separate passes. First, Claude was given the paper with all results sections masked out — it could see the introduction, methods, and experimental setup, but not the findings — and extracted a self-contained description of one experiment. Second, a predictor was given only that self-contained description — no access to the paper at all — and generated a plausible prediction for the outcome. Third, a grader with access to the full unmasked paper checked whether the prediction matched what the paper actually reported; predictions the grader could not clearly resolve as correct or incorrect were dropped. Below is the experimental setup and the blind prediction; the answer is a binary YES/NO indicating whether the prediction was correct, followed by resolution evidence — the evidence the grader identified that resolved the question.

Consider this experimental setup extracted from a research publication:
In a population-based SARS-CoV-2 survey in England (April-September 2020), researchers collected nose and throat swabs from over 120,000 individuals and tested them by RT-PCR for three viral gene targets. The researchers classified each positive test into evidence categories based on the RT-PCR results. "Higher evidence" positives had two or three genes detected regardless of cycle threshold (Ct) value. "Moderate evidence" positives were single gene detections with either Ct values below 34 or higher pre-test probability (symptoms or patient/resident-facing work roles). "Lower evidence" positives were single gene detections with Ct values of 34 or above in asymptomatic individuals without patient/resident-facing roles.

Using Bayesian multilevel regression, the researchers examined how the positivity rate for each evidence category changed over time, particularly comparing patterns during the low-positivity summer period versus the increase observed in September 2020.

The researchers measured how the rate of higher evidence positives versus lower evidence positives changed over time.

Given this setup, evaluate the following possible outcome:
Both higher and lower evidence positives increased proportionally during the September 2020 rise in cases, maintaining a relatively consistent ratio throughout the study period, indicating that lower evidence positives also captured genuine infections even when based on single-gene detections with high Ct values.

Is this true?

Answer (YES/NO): NO